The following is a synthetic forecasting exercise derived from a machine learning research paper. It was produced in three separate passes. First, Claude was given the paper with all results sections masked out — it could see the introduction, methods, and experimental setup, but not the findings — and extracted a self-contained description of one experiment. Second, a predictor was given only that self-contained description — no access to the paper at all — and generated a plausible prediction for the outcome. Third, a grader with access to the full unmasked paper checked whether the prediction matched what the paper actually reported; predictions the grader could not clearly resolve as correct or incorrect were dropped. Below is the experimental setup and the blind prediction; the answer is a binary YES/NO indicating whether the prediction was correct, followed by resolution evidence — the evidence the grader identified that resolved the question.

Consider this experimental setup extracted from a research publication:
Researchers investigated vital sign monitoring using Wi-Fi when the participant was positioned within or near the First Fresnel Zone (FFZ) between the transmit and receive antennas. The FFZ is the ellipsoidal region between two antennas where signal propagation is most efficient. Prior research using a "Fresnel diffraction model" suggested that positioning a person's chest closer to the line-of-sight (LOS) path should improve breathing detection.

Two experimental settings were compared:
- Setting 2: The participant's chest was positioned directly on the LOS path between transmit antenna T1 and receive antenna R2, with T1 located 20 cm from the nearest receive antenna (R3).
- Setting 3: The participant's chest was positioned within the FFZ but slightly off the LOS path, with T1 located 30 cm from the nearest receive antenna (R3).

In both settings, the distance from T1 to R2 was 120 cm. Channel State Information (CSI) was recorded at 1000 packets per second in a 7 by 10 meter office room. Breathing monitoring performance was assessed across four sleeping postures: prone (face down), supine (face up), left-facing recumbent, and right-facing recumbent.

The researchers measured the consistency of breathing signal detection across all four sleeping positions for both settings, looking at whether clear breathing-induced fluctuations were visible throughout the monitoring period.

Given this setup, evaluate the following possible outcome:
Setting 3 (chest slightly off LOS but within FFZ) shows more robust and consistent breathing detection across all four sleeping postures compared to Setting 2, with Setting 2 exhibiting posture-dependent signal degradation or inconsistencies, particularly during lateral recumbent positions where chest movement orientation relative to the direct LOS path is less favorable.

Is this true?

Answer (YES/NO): NO